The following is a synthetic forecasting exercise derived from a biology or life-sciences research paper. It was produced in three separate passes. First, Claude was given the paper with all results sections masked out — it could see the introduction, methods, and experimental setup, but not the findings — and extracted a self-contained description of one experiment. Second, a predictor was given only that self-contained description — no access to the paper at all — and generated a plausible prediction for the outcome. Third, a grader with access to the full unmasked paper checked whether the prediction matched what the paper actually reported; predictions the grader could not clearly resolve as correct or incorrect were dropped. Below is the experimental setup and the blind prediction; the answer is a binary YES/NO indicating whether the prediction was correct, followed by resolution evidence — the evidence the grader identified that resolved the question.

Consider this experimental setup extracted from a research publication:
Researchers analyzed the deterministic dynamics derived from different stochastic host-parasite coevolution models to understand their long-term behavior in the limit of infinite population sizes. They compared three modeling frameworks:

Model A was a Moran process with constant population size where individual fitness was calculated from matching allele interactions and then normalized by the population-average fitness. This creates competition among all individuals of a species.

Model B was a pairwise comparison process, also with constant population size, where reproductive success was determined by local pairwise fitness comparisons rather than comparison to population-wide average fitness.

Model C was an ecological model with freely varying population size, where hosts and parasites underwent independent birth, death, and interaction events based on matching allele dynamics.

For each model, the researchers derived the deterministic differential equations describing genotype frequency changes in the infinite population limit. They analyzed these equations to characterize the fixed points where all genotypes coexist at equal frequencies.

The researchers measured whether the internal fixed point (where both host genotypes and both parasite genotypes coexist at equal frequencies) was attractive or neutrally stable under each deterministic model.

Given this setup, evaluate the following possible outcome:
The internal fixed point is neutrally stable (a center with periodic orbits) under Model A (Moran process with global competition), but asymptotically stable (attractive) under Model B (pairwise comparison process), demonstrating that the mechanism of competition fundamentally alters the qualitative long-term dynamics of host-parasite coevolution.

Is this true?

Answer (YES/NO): NO